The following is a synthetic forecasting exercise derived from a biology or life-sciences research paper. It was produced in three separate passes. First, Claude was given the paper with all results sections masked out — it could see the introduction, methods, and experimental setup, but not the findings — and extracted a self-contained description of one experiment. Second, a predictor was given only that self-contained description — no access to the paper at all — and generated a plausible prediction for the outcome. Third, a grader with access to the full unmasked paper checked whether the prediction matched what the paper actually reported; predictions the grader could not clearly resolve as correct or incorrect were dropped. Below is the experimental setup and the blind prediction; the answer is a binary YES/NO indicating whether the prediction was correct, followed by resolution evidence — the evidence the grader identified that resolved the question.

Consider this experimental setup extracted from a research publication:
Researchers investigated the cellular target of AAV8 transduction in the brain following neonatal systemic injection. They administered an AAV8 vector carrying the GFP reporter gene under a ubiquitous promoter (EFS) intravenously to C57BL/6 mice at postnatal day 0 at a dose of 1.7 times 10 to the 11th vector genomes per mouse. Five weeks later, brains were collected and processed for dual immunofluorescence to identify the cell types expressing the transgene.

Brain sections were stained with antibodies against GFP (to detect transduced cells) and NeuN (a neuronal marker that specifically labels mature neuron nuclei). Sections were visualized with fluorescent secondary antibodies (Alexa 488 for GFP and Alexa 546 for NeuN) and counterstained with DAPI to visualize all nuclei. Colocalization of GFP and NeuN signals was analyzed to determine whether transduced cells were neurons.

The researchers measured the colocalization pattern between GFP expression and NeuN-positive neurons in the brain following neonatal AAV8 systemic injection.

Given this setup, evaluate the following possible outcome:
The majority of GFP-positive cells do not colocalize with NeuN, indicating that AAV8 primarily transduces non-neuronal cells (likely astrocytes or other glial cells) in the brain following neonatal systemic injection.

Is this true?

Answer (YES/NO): NO